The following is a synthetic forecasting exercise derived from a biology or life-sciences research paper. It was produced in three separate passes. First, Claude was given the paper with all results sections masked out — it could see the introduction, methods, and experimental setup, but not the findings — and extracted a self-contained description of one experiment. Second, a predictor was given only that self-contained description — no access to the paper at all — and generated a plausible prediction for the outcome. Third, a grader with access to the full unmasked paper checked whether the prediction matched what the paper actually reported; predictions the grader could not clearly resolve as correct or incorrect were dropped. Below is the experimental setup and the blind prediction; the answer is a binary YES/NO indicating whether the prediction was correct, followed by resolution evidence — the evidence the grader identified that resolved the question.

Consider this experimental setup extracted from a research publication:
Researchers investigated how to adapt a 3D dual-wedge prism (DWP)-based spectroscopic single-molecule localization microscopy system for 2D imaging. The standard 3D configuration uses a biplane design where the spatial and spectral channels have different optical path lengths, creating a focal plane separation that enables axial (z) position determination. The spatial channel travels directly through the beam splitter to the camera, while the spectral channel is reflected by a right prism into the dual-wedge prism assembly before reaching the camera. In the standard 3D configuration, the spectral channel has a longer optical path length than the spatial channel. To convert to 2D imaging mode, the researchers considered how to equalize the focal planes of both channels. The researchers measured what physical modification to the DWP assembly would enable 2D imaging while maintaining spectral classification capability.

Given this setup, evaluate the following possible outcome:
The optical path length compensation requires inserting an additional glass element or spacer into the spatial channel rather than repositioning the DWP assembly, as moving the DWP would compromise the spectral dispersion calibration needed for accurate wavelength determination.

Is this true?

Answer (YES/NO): NO